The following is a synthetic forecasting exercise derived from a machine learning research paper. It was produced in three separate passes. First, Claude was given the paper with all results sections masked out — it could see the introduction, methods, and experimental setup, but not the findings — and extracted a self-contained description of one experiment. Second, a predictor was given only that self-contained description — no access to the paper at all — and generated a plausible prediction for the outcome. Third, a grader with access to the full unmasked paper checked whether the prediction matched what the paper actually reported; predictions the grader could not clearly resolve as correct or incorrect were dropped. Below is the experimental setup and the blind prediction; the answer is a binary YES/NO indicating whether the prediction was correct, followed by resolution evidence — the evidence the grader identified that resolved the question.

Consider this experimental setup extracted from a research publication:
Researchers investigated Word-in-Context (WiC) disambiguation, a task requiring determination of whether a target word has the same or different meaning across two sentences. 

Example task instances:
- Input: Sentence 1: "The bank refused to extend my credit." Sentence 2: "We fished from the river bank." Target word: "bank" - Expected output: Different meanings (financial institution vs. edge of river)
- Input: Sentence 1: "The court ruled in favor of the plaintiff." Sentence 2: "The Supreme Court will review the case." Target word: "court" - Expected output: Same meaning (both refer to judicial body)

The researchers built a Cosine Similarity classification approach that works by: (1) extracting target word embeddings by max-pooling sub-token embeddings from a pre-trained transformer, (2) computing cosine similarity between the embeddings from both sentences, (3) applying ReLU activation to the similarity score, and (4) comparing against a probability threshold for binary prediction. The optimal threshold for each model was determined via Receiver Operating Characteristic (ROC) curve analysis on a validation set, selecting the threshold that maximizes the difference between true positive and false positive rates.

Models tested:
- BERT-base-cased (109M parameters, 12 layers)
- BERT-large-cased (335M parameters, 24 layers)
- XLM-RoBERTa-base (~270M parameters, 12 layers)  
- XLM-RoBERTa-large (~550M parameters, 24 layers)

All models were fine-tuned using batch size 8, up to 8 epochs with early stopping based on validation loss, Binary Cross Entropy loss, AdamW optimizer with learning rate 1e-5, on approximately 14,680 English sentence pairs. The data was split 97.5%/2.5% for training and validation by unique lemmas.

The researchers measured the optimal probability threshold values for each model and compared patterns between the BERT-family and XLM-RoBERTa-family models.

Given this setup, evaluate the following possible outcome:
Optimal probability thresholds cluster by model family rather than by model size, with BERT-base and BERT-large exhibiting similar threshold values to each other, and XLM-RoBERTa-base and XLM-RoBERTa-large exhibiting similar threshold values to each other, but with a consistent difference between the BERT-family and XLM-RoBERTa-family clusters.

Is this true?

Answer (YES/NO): YES